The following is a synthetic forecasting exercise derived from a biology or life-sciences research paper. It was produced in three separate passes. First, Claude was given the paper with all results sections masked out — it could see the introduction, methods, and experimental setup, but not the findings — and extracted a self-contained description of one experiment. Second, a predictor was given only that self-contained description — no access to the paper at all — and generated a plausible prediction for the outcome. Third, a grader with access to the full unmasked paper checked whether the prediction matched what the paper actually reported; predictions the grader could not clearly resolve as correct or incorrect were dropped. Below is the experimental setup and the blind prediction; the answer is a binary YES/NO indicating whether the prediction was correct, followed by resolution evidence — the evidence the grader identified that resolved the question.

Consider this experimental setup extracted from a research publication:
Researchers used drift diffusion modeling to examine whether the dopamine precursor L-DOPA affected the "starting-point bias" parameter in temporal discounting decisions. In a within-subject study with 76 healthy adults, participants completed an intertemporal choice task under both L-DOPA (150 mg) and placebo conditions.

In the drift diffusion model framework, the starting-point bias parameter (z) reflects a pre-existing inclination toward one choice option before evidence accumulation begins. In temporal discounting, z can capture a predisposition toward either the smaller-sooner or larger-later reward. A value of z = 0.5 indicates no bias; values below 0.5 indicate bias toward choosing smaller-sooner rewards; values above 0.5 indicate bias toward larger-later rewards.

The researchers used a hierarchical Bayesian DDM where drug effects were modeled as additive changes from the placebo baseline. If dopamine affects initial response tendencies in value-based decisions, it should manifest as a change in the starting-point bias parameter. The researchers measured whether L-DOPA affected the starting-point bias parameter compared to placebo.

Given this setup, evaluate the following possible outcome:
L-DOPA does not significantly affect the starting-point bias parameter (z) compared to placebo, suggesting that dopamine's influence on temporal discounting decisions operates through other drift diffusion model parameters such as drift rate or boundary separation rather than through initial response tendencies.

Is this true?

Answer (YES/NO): NO